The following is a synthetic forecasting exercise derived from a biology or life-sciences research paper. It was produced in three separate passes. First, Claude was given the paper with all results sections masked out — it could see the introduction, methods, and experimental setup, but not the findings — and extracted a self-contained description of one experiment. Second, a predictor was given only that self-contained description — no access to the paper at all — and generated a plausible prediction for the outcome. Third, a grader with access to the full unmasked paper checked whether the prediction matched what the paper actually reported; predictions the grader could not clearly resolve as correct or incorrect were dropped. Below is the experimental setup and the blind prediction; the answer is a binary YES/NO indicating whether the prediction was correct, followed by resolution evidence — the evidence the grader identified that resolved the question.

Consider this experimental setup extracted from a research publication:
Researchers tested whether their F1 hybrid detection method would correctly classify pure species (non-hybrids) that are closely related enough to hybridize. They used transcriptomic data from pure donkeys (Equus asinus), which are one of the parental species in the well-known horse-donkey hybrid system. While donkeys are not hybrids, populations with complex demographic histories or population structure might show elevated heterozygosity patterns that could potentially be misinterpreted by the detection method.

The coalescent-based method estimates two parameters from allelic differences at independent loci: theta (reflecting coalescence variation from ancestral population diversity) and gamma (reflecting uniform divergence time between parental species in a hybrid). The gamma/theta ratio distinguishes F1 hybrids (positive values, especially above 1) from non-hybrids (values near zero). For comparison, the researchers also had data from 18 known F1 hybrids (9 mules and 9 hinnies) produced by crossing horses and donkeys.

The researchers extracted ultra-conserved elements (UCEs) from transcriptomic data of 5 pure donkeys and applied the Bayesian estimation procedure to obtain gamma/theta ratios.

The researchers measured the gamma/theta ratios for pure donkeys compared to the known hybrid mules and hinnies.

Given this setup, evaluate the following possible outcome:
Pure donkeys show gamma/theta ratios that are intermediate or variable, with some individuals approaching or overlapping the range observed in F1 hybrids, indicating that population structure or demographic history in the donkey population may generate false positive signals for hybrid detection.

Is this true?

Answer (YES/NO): NO